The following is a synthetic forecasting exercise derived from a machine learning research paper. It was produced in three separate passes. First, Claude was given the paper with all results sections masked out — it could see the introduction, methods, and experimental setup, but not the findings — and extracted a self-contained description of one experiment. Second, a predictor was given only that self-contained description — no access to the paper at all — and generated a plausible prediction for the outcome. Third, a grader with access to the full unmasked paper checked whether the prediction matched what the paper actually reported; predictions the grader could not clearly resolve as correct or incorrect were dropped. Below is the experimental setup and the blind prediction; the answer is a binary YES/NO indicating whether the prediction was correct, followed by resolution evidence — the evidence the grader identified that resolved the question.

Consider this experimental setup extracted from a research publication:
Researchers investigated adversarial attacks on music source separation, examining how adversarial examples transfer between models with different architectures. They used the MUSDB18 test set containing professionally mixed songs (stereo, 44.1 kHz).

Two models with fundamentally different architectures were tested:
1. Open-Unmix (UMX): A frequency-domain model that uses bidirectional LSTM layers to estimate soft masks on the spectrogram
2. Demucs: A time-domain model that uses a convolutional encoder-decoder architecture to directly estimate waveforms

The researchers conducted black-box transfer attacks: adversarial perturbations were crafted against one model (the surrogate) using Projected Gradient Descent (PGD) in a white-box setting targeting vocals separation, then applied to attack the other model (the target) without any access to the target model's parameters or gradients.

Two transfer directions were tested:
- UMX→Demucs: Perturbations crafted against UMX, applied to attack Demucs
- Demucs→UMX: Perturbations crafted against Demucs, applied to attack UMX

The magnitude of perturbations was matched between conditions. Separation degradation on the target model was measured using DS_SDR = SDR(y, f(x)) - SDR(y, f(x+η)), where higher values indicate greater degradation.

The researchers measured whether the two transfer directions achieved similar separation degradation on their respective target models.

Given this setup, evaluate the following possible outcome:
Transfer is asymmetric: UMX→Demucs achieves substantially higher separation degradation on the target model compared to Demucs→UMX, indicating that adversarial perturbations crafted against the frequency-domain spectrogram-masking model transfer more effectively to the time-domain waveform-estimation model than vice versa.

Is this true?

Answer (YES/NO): YES